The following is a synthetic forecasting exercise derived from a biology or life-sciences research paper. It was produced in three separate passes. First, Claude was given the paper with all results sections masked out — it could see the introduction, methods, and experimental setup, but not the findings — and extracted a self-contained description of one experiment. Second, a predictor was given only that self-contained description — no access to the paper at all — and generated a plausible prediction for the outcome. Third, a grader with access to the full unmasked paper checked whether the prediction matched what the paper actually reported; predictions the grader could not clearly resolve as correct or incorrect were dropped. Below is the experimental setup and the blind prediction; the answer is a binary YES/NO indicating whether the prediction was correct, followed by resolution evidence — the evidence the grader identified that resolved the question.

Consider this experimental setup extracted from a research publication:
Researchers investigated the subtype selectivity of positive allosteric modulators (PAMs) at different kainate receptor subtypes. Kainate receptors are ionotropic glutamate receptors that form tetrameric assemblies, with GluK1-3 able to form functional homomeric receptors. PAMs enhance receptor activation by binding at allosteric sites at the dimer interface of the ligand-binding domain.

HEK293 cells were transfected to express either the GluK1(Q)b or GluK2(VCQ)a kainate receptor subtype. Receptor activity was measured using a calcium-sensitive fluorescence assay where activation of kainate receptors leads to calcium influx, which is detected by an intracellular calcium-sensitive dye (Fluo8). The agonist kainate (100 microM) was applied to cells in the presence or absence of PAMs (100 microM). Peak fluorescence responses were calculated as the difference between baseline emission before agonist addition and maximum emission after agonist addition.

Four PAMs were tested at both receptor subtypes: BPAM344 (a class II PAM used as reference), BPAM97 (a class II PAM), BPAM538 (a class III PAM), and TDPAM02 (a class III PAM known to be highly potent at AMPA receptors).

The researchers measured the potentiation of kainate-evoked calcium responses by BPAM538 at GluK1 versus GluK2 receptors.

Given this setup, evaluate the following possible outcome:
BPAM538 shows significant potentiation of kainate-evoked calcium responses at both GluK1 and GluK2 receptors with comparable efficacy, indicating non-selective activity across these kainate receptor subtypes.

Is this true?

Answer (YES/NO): NO